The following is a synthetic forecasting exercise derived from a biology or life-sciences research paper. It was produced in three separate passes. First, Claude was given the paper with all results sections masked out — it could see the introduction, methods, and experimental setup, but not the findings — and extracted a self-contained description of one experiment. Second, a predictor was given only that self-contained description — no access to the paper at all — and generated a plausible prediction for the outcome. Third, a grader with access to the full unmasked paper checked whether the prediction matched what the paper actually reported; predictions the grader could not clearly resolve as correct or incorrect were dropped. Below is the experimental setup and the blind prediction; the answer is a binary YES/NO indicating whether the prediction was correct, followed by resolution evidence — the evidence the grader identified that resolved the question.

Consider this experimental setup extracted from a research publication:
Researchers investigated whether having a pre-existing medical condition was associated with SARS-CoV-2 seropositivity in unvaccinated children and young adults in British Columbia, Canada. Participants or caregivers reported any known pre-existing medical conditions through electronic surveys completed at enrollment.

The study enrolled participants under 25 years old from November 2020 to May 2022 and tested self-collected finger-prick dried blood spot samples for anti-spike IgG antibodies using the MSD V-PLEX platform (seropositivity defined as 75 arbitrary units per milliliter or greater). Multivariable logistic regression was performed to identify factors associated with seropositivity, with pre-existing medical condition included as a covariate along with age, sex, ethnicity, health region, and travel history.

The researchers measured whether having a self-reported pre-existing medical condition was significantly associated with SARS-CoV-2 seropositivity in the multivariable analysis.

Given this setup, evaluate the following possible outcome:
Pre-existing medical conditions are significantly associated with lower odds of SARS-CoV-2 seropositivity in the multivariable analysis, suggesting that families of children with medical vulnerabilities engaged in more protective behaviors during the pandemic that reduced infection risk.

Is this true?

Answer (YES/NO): NO